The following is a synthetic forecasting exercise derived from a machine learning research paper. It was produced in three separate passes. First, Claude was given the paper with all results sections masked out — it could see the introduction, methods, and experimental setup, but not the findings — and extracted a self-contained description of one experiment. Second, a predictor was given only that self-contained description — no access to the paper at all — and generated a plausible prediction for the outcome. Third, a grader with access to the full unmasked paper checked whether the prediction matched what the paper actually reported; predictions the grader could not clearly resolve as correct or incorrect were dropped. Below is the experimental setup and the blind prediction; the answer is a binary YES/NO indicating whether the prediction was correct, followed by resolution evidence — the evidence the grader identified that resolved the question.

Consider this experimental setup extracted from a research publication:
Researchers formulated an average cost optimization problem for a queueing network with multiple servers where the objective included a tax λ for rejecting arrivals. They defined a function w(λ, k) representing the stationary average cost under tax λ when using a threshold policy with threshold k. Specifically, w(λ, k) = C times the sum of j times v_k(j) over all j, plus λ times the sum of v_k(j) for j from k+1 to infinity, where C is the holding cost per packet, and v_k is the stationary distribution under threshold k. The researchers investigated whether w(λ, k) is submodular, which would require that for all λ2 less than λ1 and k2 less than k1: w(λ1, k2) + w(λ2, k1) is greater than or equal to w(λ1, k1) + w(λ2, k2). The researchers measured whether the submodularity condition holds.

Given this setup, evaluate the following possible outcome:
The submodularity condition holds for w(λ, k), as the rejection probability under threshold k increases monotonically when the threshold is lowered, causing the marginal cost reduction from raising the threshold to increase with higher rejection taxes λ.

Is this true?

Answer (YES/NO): YES